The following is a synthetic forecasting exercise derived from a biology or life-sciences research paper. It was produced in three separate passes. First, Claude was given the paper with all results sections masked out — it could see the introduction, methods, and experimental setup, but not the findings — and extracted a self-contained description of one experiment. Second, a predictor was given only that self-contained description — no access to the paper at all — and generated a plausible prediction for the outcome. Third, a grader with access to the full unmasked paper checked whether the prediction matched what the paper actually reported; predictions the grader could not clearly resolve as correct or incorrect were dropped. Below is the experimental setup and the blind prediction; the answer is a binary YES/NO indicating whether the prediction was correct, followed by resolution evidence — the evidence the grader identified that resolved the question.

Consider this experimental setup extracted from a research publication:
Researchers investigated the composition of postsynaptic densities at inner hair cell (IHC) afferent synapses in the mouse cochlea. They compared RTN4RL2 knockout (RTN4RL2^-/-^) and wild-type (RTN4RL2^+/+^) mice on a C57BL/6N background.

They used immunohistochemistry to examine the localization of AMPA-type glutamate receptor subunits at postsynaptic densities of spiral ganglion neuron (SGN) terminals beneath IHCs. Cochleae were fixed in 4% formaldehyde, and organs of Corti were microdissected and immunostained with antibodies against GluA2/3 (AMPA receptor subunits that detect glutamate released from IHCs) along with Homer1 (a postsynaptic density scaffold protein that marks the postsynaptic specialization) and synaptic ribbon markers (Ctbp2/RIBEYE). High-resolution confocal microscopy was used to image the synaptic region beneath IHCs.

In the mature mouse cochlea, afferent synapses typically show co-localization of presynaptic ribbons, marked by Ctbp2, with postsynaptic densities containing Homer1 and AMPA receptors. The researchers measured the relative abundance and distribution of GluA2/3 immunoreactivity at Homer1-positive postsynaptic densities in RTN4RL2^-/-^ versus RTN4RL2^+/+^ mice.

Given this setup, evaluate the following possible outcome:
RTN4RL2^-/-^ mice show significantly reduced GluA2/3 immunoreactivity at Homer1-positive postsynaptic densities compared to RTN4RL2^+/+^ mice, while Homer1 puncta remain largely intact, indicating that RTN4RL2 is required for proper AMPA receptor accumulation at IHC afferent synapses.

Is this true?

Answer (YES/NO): NO